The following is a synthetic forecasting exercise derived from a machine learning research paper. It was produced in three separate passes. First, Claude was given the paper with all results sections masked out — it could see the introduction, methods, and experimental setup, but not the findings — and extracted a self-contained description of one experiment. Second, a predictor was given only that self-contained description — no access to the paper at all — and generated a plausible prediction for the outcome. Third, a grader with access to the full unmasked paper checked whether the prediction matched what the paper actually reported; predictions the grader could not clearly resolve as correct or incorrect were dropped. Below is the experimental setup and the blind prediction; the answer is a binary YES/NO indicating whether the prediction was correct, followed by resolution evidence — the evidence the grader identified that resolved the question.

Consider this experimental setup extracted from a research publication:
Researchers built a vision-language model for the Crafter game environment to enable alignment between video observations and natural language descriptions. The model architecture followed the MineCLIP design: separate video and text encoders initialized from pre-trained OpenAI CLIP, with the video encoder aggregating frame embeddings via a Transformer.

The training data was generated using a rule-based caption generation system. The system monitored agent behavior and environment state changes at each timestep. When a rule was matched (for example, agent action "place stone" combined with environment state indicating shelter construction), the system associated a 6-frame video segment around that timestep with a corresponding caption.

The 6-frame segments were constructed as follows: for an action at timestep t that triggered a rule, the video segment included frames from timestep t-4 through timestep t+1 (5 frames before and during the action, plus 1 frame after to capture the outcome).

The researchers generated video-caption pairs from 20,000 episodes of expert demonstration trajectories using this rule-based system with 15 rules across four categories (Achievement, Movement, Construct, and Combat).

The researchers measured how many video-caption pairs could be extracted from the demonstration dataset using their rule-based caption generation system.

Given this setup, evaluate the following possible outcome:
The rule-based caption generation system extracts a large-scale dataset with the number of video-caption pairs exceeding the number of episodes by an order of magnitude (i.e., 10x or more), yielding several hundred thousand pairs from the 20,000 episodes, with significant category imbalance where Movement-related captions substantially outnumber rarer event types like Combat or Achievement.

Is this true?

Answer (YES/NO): NO